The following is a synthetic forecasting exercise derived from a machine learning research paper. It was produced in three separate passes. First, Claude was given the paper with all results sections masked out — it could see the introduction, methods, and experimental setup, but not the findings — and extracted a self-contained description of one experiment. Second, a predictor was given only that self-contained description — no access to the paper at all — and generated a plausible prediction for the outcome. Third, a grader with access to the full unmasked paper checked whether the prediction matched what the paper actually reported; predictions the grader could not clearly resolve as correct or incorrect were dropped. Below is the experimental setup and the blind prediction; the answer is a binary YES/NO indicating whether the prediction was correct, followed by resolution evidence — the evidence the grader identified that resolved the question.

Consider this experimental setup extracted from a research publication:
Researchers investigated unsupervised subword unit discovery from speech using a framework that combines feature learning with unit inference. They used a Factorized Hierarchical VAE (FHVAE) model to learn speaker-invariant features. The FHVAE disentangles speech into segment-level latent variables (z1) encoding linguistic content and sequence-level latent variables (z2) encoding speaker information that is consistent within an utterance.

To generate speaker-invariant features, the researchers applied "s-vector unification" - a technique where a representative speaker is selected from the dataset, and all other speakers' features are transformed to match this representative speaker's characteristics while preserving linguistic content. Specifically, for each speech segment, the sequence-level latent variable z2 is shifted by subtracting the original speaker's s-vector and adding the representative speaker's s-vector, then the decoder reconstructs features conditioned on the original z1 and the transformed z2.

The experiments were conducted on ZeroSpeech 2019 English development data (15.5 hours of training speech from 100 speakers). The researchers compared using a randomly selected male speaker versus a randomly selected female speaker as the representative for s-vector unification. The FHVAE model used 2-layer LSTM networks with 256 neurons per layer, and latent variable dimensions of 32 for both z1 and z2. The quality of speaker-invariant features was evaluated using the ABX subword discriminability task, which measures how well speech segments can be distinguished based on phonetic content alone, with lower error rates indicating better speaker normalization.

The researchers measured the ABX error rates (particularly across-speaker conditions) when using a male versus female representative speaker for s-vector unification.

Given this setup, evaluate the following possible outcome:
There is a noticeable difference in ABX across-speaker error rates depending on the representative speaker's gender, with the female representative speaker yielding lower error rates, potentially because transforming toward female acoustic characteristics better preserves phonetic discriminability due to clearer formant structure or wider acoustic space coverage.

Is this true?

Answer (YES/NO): NO